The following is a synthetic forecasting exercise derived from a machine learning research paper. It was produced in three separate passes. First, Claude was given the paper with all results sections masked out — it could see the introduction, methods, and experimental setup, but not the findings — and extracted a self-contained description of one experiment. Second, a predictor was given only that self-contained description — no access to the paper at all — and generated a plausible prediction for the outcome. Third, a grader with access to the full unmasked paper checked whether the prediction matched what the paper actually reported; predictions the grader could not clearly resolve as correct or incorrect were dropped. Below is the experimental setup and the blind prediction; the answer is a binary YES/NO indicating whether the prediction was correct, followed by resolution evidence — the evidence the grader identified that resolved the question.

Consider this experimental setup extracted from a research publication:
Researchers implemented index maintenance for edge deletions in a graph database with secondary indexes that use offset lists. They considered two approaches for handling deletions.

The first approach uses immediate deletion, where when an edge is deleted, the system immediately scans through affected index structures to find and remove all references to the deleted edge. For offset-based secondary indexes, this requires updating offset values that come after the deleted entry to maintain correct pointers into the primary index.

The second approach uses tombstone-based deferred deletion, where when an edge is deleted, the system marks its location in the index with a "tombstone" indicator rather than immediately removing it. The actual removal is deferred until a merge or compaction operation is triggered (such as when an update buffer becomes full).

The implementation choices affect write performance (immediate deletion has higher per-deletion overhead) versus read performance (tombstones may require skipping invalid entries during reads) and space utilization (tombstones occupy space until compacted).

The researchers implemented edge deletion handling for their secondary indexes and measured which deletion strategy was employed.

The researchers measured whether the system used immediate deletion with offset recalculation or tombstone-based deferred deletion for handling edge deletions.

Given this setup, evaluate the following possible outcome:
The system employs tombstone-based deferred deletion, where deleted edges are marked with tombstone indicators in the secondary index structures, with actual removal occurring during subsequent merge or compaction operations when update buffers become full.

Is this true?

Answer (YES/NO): YES